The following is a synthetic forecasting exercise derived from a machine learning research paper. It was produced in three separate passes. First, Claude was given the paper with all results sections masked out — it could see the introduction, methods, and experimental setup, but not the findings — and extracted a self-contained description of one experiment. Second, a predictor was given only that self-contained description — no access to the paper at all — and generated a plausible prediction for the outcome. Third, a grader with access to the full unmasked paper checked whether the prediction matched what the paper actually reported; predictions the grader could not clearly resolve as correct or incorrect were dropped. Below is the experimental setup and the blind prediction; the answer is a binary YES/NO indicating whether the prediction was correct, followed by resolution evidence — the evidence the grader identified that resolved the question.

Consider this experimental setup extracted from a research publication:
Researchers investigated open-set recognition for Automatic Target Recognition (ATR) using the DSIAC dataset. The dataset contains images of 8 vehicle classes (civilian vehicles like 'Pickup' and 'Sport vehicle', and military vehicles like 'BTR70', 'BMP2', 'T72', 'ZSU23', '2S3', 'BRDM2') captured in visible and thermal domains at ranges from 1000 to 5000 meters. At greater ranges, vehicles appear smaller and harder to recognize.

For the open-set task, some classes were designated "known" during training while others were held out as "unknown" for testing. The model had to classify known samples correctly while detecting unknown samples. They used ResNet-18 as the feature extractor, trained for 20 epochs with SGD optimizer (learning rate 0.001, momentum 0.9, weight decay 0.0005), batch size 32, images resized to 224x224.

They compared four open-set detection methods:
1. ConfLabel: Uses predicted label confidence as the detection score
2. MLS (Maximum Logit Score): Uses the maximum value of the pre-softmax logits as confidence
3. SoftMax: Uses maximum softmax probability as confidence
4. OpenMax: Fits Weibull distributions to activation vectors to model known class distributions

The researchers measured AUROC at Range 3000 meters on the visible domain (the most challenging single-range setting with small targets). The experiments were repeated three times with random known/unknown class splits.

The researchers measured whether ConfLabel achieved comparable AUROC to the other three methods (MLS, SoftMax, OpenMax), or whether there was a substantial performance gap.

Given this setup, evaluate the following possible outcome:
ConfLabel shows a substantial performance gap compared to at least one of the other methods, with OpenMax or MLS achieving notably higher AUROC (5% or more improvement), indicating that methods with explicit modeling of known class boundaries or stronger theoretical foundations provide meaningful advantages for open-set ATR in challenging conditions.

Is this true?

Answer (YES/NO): YES